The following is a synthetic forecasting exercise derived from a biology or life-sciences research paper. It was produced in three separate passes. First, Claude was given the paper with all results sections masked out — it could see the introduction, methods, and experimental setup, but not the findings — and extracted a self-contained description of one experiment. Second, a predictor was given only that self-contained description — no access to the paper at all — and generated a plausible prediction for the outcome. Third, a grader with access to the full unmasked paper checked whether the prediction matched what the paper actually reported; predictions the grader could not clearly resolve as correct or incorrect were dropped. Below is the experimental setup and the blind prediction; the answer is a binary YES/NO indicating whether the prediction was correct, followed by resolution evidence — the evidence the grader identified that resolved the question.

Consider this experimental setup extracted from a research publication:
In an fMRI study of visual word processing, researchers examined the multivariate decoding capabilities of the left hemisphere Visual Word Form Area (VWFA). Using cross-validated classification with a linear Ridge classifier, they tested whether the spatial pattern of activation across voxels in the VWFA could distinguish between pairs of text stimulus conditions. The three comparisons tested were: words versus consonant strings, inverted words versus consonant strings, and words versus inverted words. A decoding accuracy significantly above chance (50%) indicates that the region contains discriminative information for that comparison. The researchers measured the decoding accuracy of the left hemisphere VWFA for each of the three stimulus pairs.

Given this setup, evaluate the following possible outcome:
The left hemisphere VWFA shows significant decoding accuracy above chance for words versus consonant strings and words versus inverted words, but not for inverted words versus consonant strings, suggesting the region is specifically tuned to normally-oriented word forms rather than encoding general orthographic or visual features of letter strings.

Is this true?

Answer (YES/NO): NO